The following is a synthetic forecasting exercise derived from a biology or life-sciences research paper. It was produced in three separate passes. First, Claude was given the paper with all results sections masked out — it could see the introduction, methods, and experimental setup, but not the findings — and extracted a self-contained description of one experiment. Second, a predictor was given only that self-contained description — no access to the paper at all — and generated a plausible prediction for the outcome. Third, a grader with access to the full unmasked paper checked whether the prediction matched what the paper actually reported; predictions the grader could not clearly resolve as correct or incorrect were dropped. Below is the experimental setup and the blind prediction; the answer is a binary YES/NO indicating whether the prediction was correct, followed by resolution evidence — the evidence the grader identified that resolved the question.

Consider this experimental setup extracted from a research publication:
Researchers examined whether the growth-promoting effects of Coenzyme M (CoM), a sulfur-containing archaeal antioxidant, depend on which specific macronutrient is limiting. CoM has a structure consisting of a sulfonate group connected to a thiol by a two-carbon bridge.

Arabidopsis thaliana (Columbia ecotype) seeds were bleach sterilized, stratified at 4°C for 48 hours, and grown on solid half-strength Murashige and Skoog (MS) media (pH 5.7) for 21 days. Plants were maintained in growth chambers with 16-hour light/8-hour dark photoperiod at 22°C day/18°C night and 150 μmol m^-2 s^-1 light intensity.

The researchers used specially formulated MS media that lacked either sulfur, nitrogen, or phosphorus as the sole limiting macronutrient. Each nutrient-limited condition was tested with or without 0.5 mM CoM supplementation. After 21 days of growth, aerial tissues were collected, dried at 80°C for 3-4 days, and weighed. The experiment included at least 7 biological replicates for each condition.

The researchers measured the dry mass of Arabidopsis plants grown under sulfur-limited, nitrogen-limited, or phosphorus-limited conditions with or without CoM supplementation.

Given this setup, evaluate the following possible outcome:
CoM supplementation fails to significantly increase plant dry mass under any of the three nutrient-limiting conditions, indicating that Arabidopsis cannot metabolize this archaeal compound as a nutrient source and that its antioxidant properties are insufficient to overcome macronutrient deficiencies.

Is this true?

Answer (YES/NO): NO